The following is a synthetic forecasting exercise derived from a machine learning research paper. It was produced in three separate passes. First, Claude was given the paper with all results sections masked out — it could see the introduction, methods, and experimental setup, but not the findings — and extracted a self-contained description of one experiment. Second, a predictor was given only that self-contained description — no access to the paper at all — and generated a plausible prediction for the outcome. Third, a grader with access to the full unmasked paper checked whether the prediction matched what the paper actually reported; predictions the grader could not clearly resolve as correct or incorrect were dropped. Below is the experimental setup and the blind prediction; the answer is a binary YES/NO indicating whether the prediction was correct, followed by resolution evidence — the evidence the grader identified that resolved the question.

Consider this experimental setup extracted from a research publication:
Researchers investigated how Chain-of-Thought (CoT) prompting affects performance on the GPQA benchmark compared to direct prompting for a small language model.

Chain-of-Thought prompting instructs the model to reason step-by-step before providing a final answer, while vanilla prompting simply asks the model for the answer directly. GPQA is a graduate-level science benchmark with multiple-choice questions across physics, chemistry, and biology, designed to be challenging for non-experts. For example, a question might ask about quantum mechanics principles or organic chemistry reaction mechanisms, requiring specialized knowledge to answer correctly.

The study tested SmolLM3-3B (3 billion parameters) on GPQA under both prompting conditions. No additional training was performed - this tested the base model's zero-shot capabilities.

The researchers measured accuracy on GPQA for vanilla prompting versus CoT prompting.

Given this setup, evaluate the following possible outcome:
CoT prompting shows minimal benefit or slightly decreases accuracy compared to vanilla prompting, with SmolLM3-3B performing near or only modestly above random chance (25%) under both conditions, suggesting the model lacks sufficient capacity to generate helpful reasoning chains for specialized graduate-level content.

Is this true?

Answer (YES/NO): NO